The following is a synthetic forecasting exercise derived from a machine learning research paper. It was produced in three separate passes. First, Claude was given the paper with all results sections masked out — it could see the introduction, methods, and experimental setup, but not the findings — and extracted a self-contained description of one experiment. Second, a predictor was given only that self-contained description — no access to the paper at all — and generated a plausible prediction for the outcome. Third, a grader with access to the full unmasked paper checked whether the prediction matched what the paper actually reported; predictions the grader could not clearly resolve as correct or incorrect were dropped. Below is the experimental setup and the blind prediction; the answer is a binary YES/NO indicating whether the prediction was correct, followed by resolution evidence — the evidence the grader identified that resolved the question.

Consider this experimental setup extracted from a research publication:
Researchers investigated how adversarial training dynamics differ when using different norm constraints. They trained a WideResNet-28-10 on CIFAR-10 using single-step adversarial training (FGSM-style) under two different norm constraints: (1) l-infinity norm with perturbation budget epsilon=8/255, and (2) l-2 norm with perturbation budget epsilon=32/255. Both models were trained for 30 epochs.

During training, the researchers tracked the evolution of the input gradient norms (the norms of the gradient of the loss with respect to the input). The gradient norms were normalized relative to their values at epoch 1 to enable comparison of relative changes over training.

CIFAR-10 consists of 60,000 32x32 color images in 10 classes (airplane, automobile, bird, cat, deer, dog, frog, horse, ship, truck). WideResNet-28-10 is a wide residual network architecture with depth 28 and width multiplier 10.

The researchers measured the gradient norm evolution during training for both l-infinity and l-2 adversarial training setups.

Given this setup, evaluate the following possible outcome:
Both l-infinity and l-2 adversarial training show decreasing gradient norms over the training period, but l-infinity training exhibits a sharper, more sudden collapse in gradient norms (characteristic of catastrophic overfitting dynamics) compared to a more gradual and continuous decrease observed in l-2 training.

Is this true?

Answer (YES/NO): NO